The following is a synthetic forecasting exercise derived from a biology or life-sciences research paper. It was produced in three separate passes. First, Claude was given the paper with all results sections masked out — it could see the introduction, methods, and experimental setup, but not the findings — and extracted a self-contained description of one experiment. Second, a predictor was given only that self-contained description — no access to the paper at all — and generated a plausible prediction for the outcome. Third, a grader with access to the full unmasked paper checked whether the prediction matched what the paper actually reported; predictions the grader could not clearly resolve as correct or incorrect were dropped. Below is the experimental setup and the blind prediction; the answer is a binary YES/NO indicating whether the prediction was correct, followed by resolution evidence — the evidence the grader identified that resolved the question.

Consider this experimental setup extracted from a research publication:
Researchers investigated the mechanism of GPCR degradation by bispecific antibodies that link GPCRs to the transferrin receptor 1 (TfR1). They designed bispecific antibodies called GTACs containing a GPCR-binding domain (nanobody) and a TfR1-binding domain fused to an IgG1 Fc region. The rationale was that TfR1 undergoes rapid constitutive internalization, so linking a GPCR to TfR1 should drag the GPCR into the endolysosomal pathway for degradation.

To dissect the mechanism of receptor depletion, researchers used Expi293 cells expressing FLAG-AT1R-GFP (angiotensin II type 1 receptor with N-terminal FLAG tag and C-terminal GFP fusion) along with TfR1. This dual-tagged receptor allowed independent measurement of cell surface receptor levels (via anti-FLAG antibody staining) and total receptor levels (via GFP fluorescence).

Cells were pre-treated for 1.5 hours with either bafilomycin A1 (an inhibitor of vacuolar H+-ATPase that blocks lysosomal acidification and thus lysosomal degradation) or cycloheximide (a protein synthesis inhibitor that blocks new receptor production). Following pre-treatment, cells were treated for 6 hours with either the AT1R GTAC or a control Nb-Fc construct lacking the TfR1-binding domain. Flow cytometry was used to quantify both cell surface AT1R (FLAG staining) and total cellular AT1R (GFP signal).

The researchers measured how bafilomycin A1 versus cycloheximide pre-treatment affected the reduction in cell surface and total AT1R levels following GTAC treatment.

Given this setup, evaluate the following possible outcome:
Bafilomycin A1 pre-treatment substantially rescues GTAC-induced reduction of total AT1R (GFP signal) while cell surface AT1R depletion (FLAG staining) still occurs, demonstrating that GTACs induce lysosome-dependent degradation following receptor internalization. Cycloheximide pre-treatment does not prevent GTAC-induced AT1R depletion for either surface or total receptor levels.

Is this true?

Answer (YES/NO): YES